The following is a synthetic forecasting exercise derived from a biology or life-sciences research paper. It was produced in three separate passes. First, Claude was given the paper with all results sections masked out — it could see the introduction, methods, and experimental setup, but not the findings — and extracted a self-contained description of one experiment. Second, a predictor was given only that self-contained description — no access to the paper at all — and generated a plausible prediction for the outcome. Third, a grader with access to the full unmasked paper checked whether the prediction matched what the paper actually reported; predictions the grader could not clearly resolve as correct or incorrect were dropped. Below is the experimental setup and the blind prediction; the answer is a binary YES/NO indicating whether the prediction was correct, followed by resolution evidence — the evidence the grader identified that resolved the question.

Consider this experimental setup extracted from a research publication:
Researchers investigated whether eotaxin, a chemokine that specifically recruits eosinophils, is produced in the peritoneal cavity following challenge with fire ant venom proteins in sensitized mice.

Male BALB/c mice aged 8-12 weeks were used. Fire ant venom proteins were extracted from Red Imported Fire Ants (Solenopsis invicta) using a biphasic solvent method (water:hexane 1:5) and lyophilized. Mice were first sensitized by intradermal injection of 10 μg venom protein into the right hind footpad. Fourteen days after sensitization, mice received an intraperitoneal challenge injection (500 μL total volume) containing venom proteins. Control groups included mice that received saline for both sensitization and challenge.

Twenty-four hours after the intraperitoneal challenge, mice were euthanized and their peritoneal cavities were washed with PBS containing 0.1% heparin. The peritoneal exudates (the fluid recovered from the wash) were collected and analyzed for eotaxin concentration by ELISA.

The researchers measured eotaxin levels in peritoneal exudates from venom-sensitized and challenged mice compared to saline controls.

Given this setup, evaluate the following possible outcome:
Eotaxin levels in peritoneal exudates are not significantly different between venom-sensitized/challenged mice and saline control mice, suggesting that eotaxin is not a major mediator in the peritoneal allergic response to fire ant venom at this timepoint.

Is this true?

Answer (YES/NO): NO